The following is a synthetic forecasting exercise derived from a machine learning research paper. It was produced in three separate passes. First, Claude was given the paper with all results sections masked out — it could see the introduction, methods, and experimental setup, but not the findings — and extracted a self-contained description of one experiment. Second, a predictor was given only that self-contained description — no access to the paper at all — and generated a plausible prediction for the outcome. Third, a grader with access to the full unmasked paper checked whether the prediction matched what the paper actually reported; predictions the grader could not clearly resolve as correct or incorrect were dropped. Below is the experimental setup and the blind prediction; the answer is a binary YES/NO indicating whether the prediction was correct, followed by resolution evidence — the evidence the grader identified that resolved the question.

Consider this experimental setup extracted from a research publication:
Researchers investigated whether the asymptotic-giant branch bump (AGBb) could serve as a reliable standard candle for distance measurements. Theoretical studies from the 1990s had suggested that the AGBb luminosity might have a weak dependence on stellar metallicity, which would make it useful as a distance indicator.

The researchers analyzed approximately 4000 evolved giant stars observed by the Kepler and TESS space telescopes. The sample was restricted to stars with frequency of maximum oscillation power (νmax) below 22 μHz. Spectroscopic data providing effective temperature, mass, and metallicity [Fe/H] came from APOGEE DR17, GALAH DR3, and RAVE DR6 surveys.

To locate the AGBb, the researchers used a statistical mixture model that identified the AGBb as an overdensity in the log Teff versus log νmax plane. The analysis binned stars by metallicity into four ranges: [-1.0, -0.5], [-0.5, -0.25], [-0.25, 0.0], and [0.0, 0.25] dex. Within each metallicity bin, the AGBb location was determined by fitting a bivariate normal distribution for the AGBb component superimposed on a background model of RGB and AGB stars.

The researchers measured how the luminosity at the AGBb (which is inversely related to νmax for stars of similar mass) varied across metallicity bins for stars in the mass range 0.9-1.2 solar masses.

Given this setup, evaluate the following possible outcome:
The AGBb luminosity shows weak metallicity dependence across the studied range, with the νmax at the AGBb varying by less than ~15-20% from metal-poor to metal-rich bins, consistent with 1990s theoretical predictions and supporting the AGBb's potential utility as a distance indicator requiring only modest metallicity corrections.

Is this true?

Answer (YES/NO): NO